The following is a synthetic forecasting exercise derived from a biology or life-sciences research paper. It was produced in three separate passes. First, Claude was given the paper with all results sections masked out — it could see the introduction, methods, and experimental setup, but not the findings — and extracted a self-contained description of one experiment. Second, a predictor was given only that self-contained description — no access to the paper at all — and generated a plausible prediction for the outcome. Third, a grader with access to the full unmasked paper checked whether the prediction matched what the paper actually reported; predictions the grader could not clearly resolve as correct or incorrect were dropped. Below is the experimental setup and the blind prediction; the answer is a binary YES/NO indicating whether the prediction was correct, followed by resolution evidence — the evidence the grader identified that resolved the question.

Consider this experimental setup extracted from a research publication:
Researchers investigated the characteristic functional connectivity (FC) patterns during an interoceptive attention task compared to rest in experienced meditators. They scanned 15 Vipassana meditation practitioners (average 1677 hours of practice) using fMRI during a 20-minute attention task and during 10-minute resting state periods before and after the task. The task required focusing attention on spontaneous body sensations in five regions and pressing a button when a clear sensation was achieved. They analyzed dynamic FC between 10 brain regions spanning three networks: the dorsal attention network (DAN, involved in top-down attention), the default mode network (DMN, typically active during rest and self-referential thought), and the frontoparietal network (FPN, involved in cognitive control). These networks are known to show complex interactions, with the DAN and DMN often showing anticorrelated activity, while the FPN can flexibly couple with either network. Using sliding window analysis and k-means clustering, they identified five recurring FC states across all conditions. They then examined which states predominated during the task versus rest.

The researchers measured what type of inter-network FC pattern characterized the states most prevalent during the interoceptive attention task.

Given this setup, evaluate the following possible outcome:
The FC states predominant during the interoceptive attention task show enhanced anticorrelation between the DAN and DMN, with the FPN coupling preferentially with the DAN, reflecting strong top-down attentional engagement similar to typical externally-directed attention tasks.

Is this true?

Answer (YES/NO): NO